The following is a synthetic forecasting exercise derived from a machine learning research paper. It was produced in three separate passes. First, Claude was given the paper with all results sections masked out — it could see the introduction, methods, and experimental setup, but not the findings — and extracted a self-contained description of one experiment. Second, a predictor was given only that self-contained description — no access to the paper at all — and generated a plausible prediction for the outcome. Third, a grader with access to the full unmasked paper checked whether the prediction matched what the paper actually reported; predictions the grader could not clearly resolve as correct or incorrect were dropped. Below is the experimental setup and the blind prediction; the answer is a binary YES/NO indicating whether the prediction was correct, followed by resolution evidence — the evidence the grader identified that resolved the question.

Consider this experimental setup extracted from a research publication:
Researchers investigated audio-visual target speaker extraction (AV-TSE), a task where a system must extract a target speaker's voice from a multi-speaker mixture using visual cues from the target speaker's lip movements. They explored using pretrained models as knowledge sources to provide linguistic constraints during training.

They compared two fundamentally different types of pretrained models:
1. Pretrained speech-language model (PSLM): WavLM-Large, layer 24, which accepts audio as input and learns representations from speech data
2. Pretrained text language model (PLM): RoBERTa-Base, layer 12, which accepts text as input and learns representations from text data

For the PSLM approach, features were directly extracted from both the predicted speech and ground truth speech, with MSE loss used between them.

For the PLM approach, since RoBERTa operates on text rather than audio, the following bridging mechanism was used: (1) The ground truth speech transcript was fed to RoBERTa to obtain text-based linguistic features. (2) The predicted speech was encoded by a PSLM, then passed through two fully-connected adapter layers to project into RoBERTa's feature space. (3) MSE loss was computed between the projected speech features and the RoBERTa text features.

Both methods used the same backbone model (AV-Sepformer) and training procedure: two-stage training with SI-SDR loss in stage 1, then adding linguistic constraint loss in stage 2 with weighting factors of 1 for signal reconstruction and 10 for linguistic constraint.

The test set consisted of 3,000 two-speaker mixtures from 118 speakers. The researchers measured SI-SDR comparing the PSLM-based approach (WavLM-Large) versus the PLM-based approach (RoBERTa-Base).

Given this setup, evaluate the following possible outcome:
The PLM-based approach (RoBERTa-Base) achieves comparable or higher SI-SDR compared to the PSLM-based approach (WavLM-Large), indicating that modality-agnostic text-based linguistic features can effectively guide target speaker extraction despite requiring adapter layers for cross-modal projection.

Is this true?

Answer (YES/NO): YES